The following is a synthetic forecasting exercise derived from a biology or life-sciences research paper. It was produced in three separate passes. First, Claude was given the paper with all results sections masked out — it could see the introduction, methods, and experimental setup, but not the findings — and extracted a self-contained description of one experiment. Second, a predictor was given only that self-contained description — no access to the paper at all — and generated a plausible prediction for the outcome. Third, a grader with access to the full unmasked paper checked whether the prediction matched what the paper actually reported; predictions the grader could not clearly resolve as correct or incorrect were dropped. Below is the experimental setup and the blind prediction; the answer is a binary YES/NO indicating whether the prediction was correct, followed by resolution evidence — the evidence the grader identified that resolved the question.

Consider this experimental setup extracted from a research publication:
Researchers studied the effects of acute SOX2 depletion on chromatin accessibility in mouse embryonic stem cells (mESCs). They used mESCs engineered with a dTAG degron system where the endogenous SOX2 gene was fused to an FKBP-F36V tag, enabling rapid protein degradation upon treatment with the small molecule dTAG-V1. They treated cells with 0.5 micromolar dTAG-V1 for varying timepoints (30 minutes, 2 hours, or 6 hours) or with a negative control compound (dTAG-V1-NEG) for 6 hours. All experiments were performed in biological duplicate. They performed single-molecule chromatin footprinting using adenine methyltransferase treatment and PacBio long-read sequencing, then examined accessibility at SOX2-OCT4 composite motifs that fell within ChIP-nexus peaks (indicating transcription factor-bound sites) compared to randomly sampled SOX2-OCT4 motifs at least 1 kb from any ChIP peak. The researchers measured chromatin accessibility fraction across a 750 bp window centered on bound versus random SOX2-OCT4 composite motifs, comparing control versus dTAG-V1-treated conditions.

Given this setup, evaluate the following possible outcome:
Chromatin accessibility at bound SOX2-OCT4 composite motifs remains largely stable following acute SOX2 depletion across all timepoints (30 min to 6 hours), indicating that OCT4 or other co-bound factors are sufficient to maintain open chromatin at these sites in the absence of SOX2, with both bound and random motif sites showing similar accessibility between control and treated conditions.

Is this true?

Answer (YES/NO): NO